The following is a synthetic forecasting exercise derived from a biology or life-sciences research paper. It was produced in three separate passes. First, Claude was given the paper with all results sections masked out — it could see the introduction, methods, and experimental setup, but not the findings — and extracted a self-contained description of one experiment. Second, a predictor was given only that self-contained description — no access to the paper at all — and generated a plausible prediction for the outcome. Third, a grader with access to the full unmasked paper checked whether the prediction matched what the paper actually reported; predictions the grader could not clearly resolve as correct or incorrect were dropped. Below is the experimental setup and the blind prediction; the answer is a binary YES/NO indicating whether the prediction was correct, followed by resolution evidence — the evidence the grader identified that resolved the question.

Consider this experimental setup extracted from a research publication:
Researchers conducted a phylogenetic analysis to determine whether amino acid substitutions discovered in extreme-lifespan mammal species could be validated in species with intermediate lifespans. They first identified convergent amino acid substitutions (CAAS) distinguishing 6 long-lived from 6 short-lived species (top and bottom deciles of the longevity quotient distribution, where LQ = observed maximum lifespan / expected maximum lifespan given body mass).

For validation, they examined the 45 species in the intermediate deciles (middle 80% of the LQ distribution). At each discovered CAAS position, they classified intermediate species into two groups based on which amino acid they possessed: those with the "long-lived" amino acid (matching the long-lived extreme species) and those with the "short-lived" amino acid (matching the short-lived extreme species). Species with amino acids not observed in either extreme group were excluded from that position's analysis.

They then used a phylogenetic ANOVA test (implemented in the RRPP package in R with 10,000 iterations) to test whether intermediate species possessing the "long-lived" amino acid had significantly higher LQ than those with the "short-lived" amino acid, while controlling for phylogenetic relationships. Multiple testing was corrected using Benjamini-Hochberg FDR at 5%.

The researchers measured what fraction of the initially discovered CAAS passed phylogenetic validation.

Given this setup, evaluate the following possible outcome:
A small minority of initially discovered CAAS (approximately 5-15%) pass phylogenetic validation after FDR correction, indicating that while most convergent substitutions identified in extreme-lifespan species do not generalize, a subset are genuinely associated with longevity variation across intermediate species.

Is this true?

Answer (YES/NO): NO